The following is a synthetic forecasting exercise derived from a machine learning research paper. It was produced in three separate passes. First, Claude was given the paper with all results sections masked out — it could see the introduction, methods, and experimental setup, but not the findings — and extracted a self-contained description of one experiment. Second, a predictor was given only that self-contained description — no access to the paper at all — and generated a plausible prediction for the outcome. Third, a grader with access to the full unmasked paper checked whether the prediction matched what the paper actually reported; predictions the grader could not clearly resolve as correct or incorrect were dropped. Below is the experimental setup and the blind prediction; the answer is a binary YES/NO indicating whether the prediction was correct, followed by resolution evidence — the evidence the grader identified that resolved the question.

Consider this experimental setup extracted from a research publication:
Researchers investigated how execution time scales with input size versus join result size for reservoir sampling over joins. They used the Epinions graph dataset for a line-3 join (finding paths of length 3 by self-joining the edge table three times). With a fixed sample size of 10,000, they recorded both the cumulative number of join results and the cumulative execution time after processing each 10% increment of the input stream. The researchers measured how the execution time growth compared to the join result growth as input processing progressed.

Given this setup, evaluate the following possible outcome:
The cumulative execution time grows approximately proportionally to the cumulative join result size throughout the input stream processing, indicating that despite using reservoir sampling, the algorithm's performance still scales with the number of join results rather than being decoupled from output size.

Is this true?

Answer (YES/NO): NO